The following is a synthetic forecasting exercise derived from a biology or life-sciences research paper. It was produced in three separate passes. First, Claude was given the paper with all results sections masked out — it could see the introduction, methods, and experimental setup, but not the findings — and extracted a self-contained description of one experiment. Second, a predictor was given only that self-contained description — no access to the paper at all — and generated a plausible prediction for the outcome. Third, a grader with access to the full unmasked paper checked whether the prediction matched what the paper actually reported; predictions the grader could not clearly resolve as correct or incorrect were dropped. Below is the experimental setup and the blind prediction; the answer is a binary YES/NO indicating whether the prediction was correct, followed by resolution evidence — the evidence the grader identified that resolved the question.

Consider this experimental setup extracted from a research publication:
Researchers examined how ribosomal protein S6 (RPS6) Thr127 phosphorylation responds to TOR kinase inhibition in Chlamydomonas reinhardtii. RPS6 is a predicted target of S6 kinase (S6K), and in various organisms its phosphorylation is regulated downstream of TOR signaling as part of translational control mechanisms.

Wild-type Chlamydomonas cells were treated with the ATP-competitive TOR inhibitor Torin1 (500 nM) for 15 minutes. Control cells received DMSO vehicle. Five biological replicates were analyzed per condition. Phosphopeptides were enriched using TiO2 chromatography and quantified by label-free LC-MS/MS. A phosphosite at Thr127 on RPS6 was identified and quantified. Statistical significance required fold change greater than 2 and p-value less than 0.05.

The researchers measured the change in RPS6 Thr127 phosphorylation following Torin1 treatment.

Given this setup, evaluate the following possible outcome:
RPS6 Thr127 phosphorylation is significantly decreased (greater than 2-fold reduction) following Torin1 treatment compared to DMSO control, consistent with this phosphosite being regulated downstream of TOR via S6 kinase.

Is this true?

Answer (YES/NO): YES